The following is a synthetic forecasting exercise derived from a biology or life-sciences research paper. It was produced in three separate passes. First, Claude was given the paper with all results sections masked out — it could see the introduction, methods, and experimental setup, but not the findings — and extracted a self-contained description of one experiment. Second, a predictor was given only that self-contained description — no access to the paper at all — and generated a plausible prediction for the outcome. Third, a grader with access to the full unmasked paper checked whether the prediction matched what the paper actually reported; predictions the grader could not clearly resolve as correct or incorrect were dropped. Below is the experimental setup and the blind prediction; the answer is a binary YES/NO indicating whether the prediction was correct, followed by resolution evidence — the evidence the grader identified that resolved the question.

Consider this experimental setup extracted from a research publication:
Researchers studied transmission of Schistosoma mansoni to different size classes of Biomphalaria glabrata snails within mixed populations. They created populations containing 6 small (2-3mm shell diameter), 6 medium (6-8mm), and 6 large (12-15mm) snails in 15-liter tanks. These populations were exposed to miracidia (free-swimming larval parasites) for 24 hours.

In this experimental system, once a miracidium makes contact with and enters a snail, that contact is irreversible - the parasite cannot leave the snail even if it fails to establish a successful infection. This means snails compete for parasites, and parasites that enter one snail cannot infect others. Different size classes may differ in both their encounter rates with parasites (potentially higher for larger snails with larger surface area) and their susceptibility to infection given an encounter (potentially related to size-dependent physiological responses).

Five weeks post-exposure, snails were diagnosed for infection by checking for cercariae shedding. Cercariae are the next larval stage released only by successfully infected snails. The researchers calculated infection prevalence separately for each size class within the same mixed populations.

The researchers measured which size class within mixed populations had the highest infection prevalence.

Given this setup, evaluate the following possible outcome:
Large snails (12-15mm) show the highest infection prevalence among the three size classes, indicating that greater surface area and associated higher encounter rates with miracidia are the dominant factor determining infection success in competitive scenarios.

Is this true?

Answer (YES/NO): NO